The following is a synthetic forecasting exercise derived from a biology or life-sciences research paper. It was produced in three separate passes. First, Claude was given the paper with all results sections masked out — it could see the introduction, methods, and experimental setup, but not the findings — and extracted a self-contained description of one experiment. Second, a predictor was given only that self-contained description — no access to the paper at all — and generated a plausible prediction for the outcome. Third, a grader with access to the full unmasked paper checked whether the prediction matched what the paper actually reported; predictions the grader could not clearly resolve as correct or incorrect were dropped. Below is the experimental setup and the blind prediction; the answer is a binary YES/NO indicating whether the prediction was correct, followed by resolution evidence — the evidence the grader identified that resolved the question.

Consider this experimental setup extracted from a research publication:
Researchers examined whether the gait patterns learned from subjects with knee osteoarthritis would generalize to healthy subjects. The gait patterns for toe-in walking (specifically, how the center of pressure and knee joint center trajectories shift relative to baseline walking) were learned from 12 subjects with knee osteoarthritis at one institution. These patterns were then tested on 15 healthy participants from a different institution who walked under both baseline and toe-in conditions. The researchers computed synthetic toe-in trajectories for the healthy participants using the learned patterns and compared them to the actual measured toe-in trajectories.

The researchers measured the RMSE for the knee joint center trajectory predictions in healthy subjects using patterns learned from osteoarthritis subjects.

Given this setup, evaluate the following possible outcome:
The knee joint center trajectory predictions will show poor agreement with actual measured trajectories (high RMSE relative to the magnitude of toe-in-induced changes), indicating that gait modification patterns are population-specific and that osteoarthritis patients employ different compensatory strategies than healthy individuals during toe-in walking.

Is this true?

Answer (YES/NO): NO